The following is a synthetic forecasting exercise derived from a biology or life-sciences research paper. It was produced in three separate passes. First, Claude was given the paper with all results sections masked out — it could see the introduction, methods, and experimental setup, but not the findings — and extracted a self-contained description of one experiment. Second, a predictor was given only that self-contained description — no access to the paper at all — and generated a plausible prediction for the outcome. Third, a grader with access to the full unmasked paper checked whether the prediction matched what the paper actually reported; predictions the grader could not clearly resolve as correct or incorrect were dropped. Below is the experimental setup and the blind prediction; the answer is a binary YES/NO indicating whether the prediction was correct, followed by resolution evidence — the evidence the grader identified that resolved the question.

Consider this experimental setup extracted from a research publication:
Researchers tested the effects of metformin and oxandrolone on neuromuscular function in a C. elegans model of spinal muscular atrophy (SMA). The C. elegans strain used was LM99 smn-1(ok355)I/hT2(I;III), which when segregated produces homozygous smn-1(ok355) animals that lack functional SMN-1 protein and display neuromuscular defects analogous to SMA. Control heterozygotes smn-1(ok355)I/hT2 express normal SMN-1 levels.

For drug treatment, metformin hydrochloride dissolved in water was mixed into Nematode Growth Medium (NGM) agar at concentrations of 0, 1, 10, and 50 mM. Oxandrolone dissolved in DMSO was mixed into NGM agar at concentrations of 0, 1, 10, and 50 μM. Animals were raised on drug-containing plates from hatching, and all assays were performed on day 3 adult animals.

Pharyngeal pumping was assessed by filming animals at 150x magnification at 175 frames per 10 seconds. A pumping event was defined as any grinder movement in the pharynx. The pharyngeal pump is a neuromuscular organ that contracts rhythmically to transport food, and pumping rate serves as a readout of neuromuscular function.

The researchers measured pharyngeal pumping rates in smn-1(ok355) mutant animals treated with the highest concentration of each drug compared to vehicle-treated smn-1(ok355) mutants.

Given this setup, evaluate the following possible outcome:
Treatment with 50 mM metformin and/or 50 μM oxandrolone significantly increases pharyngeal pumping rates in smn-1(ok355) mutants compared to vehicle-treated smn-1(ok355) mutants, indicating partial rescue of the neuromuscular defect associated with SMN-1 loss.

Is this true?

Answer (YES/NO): YES